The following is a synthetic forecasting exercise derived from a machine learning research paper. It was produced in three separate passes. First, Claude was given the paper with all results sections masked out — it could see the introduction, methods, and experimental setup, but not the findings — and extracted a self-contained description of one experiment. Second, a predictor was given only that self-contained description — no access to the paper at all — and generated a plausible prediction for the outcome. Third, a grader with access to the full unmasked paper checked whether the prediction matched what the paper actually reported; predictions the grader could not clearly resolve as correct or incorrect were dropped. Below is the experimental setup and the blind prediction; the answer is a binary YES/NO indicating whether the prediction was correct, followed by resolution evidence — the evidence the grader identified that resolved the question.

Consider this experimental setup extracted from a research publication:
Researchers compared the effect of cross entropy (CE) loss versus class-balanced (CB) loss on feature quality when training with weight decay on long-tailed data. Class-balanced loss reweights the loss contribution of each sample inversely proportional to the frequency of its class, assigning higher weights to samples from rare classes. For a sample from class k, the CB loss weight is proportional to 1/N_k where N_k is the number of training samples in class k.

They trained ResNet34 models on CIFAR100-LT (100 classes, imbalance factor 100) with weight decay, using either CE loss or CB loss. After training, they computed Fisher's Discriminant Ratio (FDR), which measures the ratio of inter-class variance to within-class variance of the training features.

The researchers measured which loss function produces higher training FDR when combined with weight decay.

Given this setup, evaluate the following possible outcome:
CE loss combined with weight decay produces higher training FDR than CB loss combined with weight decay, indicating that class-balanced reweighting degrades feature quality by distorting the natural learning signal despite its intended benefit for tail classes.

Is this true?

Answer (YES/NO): YES